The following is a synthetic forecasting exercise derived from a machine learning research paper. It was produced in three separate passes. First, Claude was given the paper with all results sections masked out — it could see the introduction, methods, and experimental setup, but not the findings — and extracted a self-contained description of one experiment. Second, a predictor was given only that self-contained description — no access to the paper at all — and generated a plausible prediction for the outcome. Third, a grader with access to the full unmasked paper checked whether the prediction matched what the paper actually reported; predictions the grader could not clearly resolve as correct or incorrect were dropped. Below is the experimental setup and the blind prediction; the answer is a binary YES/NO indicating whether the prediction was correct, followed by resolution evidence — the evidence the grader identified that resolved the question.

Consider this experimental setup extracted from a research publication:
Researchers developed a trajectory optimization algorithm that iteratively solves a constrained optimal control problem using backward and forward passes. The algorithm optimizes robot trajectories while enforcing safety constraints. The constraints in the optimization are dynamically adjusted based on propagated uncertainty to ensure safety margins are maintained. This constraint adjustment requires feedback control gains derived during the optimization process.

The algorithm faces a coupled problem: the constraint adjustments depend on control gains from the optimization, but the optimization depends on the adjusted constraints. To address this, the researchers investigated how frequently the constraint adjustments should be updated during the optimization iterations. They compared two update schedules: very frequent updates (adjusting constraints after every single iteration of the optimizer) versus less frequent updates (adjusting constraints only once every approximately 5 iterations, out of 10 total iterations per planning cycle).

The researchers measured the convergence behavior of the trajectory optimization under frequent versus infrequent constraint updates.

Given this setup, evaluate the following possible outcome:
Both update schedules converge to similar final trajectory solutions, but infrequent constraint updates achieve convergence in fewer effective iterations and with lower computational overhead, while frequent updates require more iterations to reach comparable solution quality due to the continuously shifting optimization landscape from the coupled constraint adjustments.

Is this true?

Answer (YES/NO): NO